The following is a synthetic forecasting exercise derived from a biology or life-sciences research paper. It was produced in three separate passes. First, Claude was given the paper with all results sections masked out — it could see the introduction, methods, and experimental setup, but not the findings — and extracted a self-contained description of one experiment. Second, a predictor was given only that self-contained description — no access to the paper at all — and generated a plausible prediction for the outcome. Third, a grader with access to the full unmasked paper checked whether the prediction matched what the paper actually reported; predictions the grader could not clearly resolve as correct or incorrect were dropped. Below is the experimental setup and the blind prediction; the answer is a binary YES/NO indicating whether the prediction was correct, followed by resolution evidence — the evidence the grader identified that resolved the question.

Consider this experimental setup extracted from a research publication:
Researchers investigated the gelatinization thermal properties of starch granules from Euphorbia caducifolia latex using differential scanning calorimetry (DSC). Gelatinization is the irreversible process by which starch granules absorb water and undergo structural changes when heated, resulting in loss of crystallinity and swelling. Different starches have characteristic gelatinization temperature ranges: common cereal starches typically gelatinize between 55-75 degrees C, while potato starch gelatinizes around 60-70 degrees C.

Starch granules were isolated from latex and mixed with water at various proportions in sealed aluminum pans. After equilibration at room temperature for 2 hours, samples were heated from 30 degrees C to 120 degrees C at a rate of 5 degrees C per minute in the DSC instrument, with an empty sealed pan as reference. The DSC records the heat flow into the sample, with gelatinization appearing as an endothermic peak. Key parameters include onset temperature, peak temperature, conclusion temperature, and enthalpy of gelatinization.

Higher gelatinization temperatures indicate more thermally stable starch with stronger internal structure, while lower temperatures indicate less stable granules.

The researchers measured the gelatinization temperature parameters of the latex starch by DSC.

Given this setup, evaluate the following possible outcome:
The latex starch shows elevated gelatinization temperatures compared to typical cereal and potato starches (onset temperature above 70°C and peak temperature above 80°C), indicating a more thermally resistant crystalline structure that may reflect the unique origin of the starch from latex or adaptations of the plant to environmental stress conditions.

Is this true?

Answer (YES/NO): NO